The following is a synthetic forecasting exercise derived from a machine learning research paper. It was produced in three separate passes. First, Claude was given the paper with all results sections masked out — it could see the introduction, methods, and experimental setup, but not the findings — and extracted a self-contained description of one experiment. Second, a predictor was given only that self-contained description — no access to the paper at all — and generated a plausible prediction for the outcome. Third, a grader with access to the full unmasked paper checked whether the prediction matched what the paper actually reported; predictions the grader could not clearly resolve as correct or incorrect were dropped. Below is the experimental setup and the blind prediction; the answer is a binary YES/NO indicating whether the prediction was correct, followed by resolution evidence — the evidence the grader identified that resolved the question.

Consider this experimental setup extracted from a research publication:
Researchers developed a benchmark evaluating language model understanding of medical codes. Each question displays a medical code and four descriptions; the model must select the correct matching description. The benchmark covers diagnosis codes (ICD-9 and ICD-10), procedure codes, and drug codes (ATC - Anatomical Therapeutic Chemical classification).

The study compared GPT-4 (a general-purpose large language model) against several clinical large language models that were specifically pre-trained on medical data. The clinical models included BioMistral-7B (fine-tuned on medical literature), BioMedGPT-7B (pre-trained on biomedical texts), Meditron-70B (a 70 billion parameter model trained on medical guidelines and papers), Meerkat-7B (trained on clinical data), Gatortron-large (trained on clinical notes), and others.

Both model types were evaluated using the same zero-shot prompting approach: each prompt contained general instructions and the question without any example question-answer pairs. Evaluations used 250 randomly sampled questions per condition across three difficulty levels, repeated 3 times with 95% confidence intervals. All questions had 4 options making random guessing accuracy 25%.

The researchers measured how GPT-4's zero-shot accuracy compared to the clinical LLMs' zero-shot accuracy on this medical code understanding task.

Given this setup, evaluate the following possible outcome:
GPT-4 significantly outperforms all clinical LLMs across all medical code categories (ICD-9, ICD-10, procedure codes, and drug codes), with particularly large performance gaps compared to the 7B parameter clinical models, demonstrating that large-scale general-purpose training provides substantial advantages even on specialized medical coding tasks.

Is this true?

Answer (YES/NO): YES